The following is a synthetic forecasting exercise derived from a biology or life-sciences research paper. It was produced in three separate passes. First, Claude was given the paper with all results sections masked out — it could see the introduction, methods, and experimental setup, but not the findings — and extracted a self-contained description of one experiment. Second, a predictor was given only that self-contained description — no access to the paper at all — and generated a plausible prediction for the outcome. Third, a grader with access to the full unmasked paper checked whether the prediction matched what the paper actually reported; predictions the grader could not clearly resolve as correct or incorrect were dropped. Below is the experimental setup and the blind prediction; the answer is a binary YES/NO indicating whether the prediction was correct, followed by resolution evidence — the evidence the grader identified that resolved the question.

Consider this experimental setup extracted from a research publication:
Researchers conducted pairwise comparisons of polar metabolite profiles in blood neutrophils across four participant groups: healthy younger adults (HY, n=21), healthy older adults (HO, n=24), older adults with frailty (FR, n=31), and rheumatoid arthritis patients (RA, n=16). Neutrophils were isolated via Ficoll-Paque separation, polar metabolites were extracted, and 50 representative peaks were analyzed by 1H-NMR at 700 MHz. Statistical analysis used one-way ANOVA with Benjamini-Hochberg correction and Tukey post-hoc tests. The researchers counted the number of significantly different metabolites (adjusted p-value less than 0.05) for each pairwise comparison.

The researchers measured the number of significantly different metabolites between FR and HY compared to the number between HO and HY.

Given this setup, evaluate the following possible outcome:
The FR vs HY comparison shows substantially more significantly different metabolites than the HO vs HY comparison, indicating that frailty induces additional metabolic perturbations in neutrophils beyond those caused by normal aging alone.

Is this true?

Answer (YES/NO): YES